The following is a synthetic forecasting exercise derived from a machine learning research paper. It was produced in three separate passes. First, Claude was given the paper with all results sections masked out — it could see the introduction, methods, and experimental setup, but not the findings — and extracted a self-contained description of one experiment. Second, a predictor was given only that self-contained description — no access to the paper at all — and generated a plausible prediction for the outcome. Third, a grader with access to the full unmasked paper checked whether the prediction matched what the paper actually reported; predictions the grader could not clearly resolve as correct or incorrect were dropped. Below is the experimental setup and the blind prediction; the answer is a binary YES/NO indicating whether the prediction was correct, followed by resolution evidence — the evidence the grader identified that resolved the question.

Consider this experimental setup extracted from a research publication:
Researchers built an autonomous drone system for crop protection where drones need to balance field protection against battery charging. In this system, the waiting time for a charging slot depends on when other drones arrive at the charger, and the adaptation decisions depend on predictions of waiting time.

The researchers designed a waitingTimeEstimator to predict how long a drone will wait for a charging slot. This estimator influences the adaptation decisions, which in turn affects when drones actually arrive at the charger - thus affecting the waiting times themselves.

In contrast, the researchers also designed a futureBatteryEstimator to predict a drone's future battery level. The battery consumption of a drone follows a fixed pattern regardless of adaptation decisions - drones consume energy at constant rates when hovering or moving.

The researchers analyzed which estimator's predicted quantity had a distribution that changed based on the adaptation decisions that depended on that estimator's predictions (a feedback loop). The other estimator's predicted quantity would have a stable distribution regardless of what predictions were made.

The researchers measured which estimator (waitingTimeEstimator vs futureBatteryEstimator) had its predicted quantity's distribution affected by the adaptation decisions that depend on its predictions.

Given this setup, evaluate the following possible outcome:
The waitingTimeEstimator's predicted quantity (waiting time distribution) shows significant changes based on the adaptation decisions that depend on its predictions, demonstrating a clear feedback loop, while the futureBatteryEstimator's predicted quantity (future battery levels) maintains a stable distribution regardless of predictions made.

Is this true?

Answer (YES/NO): YES